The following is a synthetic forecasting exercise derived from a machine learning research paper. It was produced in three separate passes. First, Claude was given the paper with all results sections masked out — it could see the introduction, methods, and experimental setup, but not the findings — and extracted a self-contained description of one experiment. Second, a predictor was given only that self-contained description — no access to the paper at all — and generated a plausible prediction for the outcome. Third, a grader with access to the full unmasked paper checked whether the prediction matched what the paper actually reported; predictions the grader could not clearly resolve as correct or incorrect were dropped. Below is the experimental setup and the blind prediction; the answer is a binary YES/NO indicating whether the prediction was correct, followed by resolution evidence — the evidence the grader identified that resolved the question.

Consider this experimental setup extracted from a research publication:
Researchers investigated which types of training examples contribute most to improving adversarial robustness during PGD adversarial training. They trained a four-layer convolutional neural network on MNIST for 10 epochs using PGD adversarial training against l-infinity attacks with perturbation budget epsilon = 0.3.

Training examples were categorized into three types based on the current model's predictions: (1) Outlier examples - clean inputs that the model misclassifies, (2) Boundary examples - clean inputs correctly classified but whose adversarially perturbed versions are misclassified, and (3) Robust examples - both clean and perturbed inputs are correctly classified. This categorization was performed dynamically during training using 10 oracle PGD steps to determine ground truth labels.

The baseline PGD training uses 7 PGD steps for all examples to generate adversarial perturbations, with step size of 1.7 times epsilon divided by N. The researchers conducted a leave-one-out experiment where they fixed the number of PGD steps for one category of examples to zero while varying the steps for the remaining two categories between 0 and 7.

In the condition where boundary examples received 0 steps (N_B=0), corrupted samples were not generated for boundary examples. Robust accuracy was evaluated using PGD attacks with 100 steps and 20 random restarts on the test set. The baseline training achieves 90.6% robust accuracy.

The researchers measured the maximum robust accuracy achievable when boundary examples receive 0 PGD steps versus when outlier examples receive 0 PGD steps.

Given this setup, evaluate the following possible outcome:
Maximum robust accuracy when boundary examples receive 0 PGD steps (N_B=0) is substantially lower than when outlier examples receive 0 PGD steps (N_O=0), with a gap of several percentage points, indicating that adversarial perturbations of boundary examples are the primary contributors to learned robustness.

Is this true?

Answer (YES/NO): NO